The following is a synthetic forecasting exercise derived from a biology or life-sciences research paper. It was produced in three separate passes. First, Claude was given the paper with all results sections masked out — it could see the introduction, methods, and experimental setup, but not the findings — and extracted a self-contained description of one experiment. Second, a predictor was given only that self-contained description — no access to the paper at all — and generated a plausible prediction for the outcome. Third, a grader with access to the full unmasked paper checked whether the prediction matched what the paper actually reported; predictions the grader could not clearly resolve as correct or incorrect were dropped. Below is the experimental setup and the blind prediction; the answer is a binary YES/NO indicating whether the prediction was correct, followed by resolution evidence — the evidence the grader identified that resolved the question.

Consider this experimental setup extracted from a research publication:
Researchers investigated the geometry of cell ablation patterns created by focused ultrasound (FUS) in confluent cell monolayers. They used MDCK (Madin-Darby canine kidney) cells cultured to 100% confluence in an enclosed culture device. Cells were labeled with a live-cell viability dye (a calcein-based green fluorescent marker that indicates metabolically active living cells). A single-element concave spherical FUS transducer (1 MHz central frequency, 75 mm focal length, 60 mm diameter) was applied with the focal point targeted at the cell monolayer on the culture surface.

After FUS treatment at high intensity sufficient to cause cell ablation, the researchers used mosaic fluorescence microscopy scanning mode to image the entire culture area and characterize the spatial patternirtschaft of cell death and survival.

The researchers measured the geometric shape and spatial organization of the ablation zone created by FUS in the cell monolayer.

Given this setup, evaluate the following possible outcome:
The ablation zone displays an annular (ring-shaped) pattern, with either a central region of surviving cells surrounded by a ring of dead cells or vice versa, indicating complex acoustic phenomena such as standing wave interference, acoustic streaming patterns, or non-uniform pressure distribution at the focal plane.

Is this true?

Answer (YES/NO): YES